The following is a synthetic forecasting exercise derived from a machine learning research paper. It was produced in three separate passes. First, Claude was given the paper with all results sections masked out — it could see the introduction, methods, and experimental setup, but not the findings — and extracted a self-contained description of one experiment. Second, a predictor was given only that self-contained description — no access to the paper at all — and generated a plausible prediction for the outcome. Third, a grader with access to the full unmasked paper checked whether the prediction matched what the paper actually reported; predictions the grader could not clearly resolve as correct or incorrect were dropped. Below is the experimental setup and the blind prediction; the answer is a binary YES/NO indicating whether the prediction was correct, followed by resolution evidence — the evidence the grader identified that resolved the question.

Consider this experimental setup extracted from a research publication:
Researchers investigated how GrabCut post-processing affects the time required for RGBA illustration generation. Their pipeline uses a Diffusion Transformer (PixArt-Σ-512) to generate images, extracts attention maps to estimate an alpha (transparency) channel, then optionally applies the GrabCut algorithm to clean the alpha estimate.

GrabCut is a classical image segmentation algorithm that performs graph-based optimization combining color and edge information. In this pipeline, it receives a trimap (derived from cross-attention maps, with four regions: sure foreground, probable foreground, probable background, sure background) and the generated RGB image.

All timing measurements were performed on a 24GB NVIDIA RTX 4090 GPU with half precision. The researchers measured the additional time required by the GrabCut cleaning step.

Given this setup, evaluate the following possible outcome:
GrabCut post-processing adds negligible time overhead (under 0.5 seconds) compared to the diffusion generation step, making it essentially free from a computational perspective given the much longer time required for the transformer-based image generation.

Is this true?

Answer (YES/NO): YES